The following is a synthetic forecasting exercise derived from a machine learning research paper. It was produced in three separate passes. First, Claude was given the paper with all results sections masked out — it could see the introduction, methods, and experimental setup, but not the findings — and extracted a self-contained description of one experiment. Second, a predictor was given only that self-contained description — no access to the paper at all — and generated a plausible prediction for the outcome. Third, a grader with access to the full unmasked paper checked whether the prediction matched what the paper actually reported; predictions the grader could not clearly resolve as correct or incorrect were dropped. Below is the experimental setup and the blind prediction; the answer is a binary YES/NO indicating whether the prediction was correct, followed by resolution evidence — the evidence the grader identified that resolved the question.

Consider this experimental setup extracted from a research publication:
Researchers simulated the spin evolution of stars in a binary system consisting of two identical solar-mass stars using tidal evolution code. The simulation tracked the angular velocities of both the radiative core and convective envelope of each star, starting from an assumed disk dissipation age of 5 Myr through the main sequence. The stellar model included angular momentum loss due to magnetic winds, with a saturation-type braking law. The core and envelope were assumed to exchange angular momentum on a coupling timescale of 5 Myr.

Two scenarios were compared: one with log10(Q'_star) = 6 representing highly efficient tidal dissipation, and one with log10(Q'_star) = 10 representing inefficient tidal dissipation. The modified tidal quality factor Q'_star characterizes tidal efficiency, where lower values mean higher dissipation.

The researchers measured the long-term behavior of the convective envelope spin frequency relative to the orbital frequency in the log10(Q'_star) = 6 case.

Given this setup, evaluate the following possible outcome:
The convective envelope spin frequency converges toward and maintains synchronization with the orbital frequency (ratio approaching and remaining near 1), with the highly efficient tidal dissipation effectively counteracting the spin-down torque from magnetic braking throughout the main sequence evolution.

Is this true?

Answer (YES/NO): YES